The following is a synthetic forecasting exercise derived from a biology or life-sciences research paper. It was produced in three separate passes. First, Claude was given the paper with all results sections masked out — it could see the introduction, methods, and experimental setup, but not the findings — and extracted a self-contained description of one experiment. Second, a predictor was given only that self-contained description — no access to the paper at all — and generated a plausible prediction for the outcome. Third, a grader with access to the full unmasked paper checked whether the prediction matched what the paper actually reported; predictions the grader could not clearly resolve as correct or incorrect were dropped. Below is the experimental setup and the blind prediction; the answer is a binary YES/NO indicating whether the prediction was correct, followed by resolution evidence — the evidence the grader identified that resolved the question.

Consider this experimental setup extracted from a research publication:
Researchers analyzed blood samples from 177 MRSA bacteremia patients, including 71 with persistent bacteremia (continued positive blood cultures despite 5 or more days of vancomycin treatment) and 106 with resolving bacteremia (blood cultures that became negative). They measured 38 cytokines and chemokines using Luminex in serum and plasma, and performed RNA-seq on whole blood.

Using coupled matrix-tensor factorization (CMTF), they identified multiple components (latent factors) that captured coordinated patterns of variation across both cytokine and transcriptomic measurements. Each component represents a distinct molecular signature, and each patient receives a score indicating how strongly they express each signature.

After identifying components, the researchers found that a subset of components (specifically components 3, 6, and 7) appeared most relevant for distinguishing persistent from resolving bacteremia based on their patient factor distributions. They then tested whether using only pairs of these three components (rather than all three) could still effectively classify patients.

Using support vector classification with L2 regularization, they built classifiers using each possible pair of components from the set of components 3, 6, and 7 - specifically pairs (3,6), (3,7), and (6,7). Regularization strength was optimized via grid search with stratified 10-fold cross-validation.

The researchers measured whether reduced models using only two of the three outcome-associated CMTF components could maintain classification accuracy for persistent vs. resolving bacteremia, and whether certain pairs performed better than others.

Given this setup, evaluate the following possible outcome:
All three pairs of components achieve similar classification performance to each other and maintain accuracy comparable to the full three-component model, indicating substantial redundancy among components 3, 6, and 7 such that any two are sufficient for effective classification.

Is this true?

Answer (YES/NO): NO